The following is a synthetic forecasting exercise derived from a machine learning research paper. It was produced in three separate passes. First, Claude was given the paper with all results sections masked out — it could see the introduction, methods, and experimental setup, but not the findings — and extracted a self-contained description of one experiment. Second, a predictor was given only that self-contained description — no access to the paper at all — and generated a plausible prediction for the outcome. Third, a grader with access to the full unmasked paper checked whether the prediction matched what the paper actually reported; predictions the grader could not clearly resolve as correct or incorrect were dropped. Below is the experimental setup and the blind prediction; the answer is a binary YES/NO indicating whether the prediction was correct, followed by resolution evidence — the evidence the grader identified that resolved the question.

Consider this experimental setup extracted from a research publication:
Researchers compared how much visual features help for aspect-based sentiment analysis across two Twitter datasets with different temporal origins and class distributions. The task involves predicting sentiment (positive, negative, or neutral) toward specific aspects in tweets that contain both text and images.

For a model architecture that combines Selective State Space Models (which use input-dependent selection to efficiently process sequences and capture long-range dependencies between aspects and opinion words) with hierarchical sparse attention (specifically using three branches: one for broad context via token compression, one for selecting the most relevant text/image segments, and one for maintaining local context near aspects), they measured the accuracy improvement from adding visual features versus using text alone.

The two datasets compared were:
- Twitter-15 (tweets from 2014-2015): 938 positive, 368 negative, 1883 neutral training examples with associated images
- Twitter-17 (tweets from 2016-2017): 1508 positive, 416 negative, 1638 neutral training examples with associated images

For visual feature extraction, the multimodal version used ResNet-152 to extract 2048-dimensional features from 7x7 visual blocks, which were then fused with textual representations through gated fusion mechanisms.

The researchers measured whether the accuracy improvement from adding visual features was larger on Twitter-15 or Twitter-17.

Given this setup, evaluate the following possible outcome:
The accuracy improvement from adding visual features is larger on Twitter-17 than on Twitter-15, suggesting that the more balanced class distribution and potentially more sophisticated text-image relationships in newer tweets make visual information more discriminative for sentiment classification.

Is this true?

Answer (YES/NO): NO